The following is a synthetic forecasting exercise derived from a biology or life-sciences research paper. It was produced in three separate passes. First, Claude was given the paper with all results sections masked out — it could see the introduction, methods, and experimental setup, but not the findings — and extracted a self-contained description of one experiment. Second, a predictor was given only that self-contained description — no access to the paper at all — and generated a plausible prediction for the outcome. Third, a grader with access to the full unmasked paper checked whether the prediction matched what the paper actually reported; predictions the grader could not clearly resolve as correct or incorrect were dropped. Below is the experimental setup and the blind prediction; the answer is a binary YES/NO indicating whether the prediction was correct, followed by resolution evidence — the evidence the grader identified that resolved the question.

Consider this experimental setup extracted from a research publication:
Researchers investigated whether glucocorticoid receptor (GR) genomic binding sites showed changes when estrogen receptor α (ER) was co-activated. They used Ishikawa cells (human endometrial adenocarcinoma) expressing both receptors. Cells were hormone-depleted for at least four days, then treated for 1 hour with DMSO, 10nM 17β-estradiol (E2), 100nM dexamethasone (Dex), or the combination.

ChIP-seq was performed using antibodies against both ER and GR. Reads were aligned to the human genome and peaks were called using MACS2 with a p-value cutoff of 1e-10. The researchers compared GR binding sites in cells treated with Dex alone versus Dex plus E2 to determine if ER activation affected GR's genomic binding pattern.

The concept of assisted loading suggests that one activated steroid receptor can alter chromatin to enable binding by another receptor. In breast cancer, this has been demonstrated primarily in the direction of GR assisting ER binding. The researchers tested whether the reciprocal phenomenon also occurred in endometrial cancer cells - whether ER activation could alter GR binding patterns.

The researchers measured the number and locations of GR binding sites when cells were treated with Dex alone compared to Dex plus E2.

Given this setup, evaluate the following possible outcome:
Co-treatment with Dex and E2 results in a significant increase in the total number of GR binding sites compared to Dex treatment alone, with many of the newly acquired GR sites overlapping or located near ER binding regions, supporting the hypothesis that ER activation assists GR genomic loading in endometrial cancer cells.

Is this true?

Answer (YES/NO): YES